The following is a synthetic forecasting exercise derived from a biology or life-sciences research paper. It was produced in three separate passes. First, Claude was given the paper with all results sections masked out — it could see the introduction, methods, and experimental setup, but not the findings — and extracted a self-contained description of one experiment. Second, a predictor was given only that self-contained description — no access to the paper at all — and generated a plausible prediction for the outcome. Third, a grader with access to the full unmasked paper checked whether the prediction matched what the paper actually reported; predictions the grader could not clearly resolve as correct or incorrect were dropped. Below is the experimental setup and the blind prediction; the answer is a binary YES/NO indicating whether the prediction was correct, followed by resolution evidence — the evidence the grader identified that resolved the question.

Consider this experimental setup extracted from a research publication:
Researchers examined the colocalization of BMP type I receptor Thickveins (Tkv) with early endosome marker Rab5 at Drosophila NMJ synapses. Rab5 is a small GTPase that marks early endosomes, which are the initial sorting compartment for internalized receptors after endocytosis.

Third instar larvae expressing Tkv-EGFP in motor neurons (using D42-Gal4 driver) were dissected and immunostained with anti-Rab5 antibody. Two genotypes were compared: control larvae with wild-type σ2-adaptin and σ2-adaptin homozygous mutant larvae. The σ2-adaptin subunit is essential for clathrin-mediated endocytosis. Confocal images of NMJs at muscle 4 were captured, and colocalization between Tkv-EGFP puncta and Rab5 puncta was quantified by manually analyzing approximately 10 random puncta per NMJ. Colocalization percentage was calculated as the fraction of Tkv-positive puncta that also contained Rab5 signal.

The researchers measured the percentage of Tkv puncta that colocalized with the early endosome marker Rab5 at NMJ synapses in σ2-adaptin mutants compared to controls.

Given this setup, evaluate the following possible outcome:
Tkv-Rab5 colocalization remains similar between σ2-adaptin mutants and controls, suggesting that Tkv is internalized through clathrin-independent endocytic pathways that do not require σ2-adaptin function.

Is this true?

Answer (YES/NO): NO